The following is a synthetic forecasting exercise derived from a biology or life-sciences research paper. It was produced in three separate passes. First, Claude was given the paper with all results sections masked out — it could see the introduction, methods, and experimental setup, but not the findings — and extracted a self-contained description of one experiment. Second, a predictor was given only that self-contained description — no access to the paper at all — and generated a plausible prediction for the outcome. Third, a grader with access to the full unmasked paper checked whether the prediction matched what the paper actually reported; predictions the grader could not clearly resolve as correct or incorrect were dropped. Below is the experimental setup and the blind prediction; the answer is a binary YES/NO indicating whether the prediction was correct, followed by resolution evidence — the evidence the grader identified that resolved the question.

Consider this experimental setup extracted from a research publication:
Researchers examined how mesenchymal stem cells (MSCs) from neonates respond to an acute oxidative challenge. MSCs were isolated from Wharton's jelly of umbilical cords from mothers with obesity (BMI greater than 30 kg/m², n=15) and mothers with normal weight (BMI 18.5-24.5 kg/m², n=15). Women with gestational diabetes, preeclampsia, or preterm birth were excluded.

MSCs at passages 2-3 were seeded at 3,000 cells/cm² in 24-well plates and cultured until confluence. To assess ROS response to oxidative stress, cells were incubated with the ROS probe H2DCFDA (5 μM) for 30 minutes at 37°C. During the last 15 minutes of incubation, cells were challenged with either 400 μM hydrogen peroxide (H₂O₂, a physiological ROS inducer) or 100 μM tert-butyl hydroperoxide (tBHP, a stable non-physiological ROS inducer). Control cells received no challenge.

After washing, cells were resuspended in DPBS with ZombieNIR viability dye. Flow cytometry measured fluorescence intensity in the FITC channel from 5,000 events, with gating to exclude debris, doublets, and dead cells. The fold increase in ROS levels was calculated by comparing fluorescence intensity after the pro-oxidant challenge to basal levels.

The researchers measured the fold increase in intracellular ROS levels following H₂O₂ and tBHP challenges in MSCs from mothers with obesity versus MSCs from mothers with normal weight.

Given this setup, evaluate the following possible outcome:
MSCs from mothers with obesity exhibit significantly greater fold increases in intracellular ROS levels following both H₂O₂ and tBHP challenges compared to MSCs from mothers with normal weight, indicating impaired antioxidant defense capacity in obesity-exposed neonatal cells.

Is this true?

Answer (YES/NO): NO